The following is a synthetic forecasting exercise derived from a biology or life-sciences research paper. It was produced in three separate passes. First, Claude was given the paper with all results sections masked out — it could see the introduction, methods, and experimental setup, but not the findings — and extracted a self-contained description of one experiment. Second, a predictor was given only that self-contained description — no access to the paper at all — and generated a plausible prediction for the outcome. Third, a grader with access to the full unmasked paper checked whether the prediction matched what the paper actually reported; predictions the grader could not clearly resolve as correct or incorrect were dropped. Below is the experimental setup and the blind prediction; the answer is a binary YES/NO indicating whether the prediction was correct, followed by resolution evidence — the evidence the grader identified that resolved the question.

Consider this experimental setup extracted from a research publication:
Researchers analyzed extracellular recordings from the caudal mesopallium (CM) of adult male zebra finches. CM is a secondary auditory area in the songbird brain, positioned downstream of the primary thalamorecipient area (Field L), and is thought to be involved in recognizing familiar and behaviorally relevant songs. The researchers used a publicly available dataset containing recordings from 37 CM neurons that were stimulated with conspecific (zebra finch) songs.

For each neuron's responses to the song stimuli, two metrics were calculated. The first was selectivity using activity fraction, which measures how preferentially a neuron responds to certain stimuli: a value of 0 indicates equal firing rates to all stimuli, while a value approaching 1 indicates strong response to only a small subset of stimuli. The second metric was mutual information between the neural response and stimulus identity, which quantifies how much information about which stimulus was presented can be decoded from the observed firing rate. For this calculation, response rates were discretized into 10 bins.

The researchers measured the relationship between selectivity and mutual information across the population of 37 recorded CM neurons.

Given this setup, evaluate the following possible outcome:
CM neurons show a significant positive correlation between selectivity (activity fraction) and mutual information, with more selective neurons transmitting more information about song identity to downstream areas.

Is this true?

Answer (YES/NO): NO